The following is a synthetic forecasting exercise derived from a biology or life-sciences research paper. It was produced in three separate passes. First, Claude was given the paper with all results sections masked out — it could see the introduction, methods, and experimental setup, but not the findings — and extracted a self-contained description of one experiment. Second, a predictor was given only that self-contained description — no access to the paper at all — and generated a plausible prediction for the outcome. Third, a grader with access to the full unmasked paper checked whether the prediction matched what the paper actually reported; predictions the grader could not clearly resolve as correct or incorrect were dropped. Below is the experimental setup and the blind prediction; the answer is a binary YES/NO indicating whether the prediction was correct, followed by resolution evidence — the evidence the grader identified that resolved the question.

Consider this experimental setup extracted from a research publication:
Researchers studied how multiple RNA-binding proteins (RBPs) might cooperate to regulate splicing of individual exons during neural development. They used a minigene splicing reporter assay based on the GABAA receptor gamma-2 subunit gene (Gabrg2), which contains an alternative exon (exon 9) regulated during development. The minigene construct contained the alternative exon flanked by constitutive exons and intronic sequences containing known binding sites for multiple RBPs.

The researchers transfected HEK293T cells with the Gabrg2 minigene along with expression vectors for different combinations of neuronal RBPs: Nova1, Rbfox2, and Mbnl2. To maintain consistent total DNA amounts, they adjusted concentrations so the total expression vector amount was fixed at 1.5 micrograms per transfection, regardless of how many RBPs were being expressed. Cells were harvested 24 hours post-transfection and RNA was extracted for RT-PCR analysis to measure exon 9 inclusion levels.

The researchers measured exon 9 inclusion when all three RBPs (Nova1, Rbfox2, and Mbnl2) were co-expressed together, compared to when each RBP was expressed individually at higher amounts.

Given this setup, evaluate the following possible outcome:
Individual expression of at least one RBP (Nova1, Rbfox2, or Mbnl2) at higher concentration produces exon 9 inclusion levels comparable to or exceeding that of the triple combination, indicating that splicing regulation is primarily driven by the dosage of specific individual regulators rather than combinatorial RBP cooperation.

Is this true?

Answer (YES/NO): NO